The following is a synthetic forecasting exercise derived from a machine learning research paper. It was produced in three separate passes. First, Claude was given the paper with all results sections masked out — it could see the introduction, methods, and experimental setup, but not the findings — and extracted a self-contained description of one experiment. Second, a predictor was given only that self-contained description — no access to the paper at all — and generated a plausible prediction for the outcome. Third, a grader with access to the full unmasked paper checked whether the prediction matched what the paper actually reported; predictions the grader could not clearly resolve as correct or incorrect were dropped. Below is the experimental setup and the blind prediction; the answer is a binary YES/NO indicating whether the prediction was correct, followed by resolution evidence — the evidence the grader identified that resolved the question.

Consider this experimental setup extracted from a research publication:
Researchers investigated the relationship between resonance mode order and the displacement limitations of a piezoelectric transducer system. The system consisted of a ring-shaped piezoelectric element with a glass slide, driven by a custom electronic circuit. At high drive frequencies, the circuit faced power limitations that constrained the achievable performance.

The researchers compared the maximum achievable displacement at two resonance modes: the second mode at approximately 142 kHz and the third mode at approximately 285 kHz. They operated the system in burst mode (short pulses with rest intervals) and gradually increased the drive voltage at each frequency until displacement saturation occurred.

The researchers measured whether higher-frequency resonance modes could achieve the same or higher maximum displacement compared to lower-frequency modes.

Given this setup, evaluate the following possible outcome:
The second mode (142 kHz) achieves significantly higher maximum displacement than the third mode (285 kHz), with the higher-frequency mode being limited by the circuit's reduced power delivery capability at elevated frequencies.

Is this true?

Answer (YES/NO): NO